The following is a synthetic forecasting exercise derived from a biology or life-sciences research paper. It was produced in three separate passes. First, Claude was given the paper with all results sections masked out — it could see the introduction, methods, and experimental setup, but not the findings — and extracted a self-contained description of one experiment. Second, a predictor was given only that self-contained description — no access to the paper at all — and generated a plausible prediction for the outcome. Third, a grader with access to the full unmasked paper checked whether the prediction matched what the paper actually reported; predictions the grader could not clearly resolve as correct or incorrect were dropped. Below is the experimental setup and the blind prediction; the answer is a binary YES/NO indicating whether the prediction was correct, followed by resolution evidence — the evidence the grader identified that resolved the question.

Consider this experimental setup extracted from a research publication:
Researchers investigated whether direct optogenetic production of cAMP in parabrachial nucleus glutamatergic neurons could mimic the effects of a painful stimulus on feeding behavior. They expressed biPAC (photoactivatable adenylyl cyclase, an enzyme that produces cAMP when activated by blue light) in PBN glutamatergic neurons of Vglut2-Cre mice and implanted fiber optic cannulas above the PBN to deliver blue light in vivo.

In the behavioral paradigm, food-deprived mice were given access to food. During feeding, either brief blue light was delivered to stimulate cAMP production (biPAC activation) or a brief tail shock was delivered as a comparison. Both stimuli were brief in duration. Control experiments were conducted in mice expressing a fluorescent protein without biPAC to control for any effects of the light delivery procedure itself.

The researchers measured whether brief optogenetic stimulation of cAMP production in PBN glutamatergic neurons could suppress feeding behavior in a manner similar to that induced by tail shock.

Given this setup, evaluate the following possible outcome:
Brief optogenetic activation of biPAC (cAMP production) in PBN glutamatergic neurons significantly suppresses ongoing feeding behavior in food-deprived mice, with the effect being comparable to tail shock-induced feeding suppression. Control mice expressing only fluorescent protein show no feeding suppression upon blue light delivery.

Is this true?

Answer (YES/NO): NO